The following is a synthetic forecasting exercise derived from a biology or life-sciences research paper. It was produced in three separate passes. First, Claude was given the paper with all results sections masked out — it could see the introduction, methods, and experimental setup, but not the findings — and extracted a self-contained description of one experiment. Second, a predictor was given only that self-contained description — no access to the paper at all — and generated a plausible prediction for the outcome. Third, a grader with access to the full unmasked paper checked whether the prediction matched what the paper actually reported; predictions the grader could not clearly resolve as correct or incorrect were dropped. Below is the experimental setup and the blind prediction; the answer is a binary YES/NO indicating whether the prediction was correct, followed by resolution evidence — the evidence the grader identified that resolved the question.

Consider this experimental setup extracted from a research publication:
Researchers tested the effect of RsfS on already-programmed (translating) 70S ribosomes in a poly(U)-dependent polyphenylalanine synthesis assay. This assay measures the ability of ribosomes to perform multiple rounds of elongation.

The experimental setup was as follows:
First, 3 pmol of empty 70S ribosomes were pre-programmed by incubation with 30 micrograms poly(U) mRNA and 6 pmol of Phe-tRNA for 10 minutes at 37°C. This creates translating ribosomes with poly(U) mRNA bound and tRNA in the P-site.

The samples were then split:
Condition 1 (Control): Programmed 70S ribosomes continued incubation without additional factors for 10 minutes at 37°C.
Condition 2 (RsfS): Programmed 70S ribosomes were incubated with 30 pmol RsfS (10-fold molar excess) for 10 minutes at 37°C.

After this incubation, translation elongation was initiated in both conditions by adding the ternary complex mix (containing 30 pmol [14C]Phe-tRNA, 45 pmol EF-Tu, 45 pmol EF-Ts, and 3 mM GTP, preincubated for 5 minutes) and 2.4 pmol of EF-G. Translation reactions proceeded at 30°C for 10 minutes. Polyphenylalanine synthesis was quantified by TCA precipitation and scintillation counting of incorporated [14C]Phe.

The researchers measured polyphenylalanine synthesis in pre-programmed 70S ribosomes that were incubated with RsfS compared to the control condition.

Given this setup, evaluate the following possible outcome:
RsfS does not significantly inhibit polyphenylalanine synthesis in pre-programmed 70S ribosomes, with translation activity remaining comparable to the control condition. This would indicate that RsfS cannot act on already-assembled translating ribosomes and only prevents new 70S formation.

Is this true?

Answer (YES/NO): YES